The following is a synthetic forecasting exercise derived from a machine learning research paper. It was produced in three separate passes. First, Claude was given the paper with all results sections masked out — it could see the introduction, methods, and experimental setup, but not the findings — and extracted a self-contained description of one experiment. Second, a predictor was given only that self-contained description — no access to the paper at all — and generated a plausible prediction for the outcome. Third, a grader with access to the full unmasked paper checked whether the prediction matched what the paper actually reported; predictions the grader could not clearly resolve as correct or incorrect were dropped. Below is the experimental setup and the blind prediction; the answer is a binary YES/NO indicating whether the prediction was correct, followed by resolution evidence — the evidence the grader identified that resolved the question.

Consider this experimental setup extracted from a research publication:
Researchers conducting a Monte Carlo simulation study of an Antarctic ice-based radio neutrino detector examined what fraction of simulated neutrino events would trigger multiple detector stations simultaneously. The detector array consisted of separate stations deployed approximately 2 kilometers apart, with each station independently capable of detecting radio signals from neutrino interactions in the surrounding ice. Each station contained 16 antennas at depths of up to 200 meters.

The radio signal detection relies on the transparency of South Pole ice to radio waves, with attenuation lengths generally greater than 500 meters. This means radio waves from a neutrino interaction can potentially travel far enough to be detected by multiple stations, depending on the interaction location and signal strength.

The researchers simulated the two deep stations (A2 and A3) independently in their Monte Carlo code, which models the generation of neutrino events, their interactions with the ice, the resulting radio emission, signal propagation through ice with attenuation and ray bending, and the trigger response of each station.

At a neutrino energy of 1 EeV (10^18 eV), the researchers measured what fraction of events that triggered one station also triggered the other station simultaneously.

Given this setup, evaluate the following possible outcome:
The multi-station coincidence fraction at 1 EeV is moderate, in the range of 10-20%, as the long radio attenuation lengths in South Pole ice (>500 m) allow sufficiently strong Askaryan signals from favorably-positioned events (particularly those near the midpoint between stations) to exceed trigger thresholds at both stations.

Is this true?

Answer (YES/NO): NO